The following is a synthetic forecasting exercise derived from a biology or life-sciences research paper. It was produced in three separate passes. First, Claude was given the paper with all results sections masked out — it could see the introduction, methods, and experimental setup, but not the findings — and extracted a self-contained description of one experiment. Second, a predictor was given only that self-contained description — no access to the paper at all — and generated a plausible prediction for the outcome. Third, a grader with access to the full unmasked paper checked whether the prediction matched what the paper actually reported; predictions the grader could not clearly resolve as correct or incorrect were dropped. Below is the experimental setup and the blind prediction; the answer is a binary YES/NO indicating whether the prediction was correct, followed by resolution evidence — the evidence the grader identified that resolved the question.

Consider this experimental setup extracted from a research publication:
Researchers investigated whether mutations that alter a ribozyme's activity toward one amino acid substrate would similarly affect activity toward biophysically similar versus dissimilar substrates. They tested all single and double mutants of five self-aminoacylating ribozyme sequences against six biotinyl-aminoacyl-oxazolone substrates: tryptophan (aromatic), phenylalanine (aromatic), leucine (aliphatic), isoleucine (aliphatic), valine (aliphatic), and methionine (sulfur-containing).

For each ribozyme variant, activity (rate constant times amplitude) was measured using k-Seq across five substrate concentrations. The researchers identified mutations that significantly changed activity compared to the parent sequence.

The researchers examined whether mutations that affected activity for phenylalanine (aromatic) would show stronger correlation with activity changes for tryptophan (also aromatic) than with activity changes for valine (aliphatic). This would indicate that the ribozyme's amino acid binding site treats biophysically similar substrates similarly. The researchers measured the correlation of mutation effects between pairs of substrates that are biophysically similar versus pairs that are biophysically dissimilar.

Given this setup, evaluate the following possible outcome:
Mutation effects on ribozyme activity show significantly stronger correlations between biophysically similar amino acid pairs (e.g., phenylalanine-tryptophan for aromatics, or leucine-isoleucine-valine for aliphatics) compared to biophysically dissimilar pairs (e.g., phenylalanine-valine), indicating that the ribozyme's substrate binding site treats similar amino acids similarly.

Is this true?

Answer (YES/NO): NO